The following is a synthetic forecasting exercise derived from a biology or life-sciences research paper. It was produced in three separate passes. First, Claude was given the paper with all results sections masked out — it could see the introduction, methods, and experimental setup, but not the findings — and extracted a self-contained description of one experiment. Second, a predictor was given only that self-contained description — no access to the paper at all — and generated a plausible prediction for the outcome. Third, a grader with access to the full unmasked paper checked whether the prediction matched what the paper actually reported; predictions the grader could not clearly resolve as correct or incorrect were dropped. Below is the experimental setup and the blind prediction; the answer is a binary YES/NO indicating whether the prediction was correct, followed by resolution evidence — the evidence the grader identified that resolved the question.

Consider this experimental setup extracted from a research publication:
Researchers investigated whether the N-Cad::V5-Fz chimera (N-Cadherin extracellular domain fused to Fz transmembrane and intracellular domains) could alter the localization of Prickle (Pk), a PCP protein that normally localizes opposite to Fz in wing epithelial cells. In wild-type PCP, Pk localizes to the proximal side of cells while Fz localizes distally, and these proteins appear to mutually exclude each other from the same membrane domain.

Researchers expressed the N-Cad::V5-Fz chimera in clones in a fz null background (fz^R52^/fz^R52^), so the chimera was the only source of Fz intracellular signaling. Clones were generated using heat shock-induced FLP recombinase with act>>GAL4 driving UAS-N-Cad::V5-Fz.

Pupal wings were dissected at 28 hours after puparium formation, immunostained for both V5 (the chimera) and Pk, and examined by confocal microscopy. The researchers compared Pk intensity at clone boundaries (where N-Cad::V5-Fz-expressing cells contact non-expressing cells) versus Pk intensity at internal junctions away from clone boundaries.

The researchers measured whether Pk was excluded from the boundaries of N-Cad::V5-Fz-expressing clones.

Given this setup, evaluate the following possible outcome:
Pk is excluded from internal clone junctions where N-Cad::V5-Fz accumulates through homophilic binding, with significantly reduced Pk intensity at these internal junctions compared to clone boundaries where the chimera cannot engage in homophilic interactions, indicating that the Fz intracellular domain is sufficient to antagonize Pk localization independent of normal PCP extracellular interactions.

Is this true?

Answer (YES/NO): YES